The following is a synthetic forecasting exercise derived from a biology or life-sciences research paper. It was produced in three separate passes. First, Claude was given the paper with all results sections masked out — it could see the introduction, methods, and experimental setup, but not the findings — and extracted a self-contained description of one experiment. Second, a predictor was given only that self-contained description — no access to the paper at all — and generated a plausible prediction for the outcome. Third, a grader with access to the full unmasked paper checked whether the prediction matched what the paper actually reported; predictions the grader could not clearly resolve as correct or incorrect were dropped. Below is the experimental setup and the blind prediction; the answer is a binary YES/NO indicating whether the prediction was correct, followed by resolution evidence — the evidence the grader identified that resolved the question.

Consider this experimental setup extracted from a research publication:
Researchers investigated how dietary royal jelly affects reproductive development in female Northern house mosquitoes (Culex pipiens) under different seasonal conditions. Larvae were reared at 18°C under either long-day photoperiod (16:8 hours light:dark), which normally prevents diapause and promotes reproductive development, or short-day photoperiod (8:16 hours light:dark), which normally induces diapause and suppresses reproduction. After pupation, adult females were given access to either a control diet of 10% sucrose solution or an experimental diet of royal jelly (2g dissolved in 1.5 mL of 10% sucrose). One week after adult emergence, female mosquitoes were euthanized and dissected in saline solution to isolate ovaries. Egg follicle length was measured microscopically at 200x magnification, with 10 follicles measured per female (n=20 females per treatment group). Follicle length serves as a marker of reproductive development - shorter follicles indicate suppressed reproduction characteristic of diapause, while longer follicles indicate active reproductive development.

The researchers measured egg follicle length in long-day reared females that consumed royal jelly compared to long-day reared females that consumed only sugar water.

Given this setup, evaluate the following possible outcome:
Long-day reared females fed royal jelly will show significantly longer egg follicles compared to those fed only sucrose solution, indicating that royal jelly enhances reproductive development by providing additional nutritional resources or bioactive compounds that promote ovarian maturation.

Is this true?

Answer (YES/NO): NO